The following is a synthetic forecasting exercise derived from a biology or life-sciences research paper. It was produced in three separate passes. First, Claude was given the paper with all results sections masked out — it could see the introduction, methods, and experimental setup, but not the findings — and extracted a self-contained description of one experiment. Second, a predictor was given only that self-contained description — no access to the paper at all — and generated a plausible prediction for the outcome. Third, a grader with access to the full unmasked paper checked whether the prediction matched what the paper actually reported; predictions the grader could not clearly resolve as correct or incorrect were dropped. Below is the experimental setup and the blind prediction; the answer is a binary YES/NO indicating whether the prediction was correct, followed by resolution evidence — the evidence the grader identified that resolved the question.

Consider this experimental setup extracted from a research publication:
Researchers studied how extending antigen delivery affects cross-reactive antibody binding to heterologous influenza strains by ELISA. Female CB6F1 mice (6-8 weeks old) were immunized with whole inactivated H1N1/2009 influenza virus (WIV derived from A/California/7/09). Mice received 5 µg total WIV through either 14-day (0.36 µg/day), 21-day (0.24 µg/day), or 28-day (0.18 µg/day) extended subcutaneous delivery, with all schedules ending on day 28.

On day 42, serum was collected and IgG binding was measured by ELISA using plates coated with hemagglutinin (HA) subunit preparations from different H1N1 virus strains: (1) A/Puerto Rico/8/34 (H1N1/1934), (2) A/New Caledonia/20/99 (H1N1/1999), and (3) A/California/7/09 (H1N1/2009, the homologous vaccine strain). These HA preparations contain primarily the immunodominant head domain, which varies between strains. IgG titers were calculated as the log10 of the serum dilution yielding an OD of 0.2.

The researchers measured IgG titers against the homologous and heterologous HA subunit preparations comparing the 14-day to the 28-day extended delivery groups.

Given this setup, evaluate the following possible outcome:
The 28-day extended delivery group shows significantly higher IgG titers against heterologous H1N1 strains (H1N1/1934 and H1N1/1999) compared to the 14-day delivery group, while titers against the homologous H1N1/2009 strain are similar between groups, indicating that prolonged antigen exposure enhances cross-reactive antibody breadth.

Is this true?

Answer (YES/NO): NO